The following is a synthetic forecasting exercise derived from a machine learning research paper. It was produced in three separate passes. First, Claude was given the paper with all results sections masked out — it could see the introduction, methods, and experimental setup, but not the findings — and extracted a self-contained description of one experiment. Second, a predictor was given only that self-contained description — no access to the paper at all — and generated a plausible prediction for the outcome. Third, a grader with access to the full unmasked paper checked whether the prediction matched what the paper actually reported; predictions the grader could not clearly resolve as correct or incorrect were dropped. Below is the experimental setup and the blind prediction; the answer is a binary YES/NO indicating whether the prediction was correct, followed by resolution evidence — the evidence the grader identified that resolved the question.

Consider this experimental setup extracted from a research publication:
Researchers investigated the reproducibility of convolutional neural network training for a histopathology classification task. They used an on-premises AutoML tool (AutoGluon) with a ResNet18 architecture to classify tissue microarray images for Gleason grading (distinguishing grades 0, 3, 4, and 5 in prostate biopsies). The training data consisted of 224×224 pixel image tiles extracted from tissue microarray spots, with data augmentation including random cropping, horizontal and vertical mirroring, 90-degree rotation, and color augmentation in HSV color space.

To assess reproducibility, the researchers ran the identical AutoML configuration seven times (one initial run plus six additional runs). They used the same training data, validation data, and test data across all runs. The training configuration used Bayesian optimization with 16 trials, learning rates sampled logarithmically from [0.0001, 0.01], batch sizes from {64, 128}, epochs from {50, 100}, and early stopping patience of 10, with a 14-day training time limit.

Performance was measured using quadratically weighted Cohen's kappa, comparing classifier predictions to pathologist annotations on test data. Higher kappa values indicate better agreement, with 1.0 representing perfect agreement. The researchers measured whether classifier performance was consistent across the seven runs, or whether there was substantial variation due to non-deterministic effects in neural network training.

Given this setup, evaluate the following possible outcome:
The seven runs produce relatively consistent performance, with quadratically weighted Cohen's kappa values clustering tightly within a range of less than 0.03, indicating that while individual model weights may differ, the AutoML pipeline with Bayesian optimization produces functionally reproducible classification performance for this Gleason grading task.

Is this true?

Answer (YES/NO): NO